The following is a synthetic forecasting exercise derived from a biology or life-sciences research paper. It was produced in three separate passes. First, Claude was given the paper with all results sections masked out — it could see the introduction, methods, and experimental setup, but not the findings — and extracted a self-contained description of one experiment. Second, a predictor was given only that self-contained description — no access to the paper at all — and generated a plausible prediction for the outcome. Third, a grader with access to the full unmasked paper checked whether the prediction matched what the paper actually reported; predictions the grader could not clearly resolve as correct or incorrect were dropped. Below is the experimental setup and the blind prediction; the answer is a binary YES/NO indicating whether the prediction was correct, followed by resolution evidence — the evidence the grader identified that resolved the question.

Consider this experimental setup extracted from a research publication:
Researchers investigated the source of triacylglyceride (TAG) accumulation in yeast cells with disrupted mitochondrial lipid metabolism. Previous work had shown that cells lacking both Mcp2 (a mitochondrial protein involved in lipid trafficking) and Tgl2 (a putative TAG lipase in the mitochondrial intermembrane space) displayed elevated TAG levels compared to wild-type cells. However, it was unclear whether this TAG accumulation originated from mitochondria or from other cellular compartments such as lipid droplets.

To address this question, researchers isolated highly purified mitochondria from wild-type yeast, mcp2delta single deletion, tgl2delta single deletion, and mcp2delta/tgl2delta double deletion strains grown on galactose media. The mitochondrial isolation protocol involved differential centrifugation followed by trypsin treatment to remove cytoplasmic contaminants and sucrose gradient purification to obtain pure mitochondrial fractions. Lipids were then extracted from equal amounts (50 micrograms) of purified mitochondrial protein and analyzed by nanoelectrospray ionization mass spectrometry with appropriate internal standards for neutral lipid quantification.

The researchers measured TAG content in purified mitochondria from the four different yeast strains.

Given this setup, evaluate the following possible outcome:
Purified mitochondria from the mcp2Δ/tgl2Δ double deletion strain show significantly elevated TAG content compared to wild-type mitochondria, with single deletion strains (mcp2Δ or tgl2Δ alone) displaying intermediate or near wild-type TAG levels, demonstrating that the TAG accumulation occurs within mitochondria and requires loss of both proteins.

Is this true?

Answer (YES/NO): YES